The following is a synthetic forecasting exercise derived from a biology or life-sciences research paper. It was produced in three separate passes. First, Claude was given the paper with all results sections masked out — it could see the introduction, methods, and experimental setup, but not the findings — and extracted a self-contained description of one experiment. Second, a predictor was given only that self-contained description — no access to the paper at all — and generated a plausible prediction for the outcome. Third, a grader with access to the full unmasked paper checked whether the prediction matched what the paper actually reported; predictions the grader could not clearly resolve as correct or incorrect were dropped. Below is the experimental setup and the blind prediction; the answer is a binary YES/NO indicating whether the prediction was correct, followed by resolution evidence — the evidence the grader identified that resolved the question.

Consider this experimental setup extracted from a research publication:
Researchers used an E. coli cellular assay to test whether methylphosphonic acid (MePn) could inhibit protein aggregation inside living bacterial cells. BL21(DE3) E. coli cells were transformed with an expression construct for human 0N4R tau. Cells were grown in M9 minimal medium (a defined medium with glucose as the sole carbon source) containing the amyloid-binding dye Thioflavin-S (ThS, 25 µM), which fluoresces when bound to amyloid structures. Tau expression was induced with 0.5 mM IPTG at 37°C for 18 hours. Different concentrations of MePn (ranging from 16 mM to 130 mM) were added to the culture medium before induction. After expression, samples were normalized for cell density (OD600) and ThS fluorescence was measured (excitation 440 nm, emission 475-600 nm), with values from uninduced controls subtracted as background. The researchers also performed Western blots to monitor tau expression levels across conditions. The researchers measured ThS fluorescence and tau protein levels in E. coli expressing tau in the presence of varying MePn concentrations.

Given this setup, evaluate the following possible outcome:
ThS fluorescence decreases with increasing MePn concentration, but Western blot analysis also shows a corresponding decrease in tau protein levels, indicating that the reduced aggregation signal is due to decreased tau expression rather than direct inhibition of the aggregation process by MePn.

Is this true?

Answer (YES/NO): NO